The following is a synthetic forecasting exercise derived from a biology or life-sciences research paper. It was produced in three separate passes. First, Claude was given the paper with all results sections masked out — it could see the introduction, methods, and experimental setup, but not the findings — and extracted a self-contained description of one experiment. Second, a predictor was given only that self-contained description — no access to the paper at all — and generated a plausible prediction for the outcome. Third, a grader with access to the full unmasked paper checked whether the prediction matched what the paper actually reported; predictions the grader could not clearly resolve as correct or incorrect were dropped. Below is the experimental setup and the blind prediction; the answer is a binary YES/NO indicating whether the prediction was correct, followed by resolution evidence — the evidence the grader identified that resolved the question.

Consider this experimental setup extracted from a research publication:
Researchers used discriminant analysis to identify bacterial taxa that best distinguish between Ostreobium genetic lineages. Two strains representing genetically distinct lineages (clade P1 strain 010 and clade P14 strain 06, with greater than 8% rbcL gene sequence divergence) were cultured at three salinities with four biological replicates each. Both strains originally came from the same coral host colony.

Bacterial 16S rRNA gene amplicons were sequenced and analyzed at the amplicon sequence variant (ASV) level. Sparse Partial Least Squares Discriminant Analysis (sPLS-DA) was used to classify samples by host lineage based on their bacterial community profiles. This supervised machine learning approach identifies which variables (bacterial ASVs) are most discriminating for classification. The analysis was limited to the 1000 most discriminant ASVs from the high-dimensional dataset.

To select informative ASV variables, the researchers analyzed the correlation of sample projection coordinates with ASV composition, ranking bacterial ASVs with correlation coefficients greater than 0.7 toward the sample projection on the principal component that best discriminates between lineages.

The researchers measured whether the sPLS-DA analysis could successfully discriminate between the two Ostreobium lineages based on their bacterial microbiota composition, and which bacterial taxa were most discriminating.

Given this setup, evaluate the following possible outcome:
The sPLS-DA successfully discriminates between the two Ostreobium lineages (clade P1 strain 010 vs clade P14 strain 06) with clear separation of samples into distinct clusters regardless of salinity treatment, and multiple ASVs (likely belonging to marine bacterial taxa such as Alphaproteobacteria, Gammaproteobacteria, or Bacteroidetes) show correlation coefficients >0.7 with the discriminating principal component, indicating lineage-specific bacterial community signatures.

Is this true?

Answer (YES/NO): YES